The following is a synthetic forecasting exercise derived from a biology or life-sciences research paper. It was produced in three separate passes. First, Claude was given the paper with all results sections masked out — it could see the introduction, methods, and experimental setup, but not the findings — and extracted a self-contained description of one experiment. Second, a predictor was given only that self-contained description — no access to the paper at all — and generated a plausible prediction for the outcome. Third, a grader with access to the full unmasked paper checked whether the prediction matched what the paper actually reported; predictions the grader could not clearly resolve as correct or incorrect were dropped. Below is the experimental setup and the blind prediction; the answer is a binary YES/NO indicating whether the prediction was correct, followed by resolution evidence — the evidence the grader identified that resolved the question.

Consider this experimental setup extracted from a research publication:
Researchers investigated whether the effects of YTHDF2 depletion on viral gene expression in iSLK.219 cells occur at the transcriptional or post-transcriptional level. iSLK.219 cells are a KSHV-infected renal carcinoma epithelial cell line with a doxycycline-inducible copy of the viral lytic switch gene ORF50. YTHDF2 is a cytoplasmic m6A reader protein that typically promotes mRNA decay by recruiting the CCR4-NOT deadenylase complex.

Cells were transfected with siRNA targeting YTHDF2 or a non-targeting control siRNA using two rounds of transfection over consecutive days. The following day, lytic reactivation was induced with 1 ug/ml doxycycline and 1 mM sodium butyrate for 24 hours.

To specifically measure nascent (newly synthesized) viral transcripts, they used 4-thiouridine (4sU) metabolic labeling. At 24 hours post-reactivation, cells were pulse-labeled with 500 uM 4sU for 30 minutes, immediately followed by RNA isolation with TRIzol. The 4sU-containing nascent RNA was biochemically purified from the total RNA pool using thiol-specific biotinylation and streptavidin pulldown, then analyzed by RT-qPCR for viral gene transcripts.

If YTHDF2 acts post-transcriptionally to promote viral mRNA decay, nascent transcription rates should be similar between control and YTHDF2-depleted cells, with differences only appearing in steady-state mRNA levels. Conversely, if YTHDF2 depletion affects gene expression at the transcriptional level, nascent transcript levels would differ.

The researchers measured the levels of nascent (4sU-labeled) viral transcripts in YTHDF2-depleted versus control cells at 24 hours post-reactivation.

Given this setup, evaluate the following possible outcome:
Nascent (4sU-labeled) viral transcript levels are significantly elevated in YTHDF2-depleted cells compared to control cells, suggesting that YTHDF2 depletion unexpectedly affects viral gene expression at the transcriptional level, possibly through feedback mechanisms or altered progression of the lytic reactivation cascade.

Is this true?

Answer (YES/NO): NO